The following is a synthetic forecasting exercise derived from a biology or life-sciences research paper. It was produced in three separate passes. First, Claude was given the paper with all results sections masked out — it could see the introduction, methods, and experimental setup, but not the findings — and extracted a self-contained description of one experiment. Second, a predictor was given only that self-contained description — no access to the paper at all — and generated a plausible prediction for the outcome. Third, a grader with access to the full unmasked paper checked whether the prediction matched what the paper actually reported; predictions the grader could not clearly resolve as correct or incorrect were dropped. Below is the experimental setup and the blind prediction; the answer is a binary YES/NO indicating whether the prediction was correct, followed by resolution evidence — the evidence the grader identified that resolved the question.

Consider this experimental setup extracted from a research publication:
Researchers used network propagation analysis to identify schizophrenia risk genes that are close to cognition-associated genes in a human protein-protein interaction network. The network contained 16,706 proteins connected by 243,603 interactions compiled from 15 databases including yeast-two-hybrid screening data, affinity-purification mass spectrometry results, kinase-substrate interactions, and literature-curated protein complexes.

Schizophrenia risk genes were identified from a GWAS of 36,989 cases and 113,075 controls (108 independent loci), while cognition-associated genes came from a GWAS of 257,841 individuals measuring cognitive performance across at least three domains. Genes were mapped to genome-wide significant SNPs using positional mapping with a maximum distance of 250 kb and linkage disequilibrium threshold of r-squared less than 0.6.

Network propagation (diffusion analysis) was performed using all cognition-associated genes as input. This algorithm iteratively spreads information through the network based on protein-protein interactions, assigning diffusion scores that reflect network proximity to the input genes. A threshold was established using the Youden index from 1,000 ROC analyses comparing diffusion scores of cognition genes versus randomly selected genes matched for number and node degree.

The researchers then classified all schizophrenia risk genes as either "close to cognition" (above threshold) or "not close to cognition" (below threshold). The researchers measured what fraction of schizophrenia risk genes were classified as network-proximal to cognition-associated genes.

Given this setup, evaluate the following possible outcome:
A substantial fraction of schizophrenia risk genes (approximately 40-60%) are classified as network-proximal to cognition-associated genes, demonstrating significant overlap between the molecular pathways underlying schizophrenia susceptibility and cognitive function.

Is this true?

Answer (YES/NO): NO